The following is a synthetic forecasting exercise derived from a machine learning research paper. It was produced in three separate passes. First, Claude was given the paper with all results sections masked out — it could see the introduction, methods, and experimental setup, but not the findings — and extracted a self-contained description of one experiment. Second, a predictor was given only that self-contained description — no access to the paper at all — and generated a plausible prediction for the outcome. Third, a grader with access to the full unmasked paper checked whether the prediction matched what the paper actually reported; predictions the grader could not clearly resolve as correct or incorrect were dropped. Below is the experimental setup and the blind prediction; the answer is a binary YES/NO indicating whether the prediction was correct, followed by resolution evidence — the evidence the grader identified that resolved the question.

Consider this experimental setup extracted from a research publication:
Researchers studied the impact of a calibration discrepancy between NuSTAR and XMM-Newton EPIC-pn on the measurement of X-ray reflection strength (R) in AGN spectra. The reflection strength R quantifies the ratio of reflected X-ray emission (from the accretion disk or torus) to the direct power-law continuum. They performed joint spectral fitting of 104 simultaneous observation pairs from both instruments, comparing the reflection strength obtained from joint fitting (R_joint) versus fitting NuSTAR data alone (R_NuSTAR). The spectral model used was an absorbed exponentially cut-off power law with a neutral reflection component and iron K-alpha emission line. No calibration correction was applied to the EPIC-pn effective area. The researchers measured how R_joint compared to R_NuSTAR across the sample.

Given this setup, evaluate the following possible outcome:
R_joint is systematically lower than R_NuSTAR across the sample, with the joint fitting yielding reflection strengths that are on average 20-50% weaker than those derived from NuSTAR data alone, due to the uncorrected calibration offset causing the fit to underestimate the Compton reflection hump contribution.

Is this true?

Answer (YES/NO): NO